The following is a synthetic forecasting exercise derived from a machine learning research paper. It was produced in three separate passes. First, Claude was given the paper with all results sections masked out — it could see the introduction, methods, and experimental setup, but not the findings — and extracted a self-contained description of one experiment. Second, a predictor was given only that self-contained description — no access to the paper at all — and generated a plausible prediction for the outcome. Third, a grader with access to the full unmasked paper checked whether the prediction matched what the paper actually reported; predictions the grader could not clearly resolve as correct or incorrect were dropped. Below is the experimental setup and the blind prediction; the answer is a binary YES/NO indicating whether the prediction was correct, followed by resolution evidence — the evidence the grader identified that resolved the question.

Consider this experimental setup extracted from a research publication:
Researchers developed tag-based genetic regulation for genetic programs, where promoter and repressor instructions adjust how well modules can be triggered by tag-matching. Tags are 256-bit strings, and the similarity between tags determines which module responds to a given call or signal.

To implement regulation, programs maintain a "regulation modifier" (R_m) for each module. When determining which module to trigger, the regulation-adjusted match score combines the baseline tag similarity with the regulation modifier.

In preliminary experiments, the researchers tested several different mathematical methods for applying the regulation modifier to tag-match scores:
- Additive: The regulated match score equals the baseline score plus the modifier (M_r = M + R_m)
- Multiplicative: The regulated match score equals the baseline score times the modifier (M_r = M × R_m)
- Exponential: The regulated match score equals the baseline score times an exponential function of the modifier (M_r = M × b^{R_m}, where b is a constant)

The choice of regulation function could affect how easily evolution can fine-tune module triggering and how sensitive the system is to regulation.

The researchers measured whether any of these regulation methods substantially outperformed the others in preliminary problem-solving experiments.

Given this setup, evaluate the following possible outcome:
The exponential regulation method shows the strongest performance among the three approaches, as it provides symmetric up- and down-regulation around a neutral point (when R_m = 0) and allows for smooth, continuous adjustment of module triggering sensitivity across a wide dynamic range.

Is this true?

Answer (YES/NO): NO